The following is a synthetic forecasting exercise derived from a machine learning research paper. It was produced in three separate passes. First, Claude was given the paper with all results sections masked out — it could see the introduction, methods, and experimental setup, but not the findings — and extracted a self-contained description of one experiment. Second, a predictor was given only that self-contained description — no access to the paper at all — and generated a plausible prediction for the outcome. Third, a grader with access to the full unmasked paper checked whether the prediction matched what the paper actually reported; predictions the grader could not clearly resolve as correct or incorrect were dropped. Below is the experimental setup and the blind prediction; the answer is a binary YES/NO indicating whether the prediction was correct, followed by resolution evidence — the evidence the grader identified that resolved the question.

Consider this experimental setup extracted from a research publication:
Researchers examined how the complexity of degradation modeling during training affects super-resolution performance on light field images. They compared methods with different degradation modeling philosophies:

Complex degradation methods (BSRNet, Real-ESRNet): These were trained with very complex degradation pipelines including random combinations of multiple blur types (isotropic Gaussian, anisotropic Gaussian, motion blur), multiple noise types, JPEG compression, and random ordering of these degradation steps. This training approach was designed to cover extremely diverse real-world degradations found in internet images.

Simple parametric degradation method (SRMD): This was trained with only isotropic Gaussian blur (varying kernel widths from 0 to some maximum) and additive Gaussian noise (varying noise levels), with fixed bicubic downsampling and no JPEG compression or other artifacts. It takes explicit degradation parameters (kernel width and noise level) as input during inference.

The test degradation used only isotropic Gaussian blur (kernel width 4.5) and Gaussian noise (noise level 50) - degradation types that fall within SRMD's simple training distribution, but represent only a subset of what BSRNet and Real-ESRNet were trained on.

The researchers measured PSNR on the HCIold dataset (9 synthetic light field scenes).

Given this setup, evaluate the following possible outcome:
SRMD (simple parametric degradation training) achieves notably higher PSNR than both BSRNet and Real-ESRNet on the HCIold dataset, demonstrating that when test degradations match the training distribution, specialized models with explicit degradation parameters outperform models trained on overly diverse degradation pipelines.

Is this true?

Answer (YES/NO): YES